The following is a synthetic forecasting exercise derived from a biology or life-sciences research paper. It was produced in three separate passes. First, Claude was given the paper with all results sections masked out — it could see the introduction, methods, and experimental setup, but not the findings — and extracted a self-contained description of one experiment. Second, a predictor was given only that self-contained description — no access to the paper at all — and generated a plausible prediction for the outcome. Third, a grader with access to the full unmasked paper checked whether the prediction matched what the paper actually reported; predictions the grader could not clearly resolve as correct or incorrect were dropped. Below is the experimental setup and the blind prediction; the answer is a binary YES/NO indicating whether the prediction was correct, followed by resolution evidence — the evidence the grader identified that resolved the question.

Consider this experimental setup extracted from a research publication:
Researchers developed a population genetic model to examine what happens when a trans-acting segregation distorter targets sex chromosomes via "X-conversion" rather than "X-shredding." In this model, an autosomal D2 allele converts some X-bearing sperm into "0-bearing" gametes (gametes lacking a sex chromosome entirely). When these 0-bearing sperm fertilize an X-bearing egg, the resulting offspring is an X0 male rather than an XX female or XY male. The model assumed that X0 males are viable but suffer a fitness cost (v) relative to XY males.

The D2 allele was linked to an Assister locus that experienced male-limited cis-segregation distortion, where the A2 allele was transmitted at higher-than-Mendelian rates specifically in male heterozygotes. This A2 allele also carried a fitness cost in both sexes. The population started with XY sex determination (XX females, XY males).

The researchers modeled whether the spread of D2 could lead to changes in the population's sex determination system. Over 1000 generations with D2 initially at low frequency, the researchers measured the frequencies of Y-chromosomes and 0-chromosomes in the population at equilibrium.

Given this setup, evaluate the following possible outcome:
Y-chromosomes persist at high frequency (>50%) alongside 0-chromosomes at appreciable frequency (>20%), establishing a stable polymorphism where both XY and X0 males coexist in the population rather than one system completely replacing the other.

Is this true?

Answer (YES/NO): NO